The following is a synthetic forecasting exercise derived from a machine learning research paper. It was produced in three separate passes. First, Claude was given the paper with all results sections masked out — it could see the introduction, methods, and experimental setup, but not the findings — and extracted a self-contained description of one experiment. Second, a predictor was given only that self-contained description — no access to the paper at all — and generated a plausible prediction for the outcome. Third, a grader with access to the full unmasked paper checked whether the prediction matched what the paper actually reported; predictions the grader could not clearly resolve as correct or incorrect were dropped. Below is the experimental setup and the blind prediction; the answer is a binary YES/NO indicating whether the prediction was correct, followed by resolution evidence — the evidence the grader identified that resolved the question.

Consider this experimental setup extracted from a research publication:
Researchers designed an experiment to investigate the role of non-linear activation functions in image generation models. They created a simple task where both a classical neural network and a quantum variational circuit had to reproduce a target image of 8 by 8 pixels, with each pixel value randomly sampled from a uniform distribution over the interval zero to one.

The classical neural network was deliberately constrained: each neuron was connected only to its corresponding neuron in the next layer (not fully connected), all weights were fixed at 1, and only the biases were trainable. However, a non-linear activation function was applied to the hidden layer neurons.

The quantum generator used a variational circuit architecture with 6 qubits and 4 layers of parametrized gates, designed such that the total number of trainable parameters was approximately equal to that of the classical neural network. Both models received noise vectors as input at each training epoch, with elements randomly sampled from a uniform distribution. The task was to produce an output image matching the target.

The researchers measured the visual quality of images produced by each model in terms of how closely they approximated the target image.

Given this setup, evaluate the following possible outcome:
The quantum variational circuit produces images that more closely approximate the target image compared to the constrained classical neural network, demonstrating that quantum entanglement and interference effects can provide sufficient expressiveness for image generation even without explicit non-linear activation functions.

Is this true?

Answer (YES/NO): NO